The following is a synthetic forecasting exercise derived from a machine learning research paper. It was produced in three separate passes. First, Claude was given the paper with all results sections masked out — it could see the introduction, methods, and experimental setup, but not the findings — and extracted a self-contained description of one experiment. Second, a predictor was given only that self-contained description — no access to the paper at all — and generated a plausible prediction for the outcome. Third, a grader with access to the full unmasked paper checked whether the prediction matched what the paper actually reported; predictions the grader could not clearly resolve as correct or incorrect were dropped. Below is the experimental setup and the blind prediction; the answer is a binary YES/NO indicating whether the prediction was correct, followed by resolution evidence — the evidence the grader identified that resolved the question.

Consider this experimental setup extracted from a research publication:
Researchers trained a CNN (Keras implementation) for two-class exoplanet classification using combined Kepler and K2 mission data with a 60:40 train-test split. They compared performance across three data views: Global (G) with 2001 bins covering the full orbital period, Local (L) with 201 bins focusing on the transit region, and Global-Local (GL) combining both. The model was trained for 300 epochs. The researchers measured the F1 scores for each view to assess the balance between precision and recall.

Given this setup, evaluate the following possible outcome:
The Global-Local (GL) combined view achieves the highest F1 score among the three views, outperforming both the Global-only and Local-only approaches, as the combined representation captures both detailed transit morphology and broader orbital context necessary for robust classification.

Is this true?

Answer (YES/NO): YES